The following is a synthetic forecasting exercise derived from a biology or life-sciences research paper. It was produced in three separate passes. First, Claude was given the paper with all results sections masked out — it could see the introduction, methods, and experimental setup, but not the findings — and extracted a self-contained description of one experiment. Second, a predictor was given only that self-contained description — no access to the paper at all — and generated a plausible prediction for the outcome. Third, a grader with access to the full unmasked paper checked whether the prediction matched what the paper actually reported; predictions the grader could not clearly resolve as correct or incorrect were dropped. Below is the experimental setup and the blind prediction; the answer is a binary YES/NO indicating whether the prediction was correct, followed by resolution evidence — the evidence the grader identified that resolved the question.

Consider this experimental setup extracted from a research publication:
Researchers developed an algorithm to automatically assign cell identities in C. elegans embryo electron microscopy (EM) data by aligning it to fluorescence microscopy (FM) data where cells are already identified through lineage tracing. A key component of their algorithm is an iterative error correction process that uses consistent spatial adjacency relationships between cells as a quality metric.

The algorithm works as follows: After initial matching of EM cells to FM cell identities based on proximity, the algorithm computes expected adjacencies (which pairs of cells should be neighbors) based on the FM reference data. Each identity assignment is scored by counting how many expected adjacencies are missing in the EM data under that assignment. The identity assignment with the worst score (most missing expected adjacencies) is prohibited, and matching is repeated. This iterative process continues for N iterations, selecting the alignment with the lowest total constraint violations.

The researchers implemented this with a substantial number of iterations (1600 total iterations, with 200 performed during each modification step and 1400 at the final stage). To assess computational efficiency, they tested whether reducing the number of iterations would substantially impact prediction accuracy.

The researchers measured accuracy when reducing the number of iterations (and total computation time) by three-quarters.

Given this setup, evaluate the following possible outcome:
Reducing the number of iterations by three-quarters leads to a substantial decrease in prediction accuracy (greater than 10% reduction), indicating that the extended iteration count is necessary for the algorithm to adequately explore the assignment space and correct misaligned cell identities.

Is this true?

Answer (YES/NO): NO